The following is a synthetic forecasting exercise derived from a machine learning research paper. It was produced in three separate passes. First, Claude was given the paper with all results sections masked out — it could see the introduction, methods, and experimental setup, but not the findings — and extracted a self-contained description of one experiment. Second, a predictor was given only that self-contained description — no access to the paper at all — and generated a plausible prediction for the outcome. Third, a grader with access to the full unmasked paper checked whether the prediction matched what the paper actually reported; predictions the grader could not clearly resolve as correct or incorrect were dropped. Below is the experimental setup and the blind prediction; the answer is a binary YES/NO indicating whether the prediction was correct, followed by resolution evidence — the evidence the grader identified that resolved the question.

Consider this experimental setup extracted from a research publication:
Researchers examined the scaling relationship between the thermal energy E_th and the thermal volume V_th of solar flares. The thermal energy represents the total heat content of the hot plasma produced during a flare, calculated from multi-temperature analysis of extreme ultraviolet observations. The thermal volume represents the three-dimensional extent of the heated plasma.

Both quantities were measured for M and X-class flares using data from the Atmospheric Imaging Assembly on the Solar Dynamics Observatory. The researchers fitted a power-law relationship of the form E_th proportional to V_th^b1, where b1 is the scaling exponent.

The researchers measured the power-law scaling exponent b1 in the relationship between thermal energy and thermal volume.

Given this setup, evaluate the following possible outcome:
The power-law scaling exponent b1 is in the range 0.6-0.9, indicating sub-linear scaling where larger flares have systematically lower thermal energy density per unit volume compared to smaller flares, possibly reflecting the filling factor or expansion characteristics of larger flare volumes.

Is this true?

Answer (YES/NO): YES